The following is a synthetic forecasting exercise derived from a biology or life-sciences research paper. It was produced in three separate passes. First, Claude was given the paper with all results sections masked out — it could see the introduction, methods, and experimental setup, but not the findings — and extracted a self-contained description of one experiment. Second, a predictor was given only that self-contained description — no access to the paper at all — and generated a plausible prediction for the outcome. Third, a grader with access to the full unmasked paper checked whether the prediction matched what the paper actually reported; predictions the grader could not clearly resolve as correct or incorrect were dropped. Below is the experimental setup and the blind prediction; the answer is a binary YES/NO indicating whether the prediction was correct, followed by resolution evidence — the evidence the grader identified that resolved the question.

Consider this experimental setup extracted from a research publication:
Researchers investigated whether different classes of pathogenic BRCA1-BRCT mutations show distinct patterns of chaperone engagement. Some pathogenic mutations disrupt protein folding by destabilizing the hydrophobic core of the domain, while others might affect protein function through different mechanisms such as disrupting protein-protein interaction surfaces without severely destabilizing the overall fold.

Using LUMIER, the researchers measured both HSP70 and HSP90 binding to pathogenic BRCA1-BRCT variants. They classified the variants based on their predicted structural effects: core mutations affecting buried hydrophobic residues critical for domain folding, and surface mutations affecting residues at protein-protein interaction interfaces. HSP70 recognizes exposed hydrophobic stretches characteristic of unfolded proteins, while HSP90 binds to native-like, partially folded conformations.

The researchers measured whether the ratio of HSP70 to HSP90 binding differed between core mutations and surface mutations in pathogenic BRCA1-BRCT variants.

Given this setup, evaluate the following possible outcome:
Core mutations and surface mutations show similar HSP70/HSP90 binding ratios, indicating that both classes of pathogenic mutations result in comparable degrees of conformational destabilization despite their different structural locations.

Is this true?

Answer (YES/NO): NO